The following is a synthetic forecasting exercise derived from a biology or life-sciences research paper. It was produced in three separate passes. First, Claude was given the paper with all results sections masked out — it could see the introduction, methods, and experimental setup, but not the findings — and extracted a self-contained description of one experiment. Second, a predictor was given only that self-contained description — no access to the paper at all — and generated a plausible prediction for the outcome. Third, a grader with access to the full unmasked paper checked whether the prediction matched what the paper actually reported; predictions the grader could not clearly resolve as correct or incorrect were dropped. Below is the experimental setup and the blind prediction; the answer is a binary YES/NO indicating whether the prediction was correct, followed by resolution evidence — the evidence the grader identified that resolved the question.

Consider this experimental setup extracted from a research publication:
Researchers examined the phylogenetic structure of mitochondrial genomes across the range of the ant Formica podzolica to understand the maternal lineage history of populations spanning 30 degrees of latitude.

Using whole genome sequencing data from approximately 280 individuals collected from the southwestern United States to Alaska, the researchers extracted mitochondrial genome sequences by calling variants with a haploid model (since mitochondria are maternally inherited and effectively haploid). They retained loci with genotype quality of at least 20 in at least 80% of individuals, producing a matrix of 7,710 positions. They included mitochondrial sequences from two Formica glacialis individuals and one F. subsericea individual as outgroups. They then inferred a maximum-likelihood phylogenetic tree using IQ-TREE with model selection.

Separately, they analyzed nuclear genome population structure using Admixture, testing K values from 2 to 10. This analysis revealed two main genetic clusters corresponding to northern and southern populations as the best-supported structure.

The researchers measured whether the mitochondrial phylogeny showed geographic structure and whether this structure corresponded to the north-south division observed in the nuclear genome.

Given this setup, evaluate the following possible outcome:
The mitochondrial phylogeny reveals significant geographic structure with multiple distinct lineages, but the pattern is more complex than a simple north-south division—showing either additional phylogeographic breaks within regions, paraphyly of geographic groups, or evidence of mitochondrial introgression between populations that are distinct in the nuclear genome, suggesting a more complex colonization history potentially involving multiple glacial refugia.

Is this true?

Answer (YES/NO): YES